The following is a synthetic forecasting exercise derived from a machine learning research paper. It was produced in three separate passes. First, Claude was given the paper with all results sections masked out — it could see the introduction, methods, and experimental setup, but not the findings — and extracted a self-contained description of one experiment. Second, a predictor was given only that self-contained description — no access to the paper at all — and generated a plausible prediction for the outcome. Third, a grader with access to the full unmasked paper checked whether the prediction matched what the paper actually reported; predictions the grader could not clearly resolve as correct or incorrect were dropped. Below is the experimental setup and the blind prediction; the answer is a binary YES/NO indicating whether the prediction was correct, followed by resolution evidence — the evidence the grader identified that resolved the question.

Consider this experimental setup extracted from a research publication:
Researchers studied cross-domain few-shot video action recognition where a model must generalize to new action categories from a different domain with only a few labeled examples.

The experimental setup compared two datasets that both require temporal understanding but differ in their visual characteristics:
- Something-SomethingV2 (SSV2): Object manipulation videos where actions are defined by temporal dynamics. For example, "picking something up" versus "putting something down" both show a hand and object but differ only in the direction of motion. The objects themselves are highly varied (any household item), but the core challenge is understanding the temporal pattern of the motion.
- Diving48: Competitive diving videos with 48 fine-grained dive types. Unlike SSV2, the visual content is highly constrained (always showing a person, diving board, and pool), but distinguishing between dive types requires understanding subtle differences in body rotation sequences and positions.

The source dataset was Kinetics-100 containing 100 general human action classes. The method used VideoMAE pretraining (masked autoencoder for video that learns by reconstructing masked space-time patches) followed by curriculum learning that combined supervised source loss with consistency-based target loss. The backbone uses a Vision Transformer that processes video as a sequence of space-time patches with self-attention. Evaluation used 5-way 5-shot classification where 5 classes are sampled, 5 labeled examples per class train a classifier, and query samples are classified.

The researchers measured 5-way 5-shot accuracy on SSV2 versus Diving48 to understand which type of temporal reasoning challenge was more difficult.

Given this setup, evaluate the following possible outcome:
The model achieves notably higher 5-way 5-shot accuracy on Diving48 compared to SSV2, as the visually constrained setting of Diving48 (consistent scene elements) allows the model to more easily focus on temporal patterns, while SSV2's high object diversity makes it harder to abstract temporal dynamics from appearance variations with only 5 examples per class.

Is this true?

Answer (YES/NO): NO